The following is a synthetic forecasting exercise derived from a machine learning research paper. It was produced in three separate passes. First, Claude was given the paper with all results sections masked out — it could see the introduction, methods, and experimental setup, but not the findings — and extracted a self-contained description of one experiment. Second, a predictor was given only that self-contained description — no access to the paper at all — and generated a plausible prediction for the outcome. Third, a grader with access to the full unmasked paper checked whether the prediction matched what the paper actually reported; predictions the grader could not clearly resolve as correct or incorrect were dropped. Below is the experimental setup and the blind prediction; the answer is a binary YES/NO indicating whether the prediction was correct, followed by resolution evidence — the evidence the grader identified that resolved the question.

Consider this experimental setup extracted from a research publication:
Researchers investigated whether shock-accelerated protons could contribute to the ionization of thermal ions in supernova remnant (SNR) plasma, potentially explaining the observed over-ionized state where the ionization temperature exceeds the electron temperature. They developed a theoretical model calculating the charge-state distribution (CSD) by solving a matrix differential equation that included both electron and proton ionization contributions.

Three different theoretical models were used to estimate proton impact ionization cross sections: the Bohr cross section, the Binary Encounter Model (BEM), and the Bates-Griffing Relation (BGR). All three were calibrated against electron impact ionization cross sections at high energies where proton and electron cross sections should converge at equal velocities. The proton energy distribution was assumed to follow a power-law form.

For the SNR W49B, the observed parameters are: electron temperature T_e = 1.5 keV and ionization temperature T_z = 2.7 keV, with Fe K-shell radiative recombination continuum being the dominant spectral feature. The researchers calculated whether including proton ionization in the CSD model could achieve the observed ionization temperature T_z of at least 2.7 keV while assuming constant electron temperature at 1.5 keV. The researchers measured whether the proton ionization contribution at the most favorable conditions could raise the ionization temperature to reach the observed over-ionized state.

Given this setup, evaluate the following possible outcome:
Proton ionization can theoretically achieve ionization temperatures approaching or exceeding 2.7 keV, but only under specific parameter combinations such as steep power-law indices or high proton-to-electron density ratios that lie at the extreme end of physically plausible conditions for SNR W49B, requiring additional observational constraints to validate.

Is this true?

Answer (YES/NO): NO